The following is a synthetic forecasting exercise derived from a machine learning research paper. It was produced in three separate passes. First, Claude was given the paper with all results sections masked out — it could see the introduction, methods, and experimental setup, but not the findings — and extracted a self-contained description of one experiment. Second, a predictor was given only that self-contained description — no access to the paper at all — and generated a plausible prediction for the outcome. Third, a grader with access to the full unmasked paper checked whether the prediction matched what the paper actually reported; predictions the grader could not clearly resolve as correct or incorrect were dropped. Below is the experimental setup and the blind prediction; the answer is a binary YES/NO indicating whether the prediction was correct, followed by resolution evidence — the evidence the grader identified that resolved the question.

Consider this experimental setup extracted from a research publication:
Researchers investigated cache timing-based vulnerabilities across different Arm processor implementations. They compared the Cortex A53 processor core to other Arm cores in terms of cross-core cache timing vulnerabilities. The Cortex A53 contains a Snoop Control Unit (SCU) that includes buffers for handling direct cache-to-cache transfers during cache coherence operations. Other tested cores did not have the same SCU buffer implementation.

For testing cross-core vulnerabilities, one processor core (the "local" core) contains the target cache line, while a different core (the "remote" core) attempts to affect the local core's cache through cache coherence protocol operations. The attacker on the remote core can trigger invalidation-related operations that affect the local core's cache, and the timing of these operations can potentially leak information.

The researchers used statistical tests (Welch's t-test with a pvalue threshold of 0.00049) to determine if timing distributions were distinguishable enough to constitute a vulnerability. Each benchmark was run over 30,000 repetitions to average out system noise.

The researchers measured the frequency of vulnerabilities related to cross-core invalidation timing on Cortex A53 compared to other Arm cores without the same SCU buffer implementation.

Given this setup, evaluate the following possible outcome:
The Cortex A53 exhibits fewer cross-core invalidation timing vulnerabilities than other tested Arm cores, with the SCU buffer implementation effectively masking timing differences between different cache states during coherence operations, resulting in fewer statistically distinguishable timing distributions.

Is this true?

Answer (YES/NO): YES